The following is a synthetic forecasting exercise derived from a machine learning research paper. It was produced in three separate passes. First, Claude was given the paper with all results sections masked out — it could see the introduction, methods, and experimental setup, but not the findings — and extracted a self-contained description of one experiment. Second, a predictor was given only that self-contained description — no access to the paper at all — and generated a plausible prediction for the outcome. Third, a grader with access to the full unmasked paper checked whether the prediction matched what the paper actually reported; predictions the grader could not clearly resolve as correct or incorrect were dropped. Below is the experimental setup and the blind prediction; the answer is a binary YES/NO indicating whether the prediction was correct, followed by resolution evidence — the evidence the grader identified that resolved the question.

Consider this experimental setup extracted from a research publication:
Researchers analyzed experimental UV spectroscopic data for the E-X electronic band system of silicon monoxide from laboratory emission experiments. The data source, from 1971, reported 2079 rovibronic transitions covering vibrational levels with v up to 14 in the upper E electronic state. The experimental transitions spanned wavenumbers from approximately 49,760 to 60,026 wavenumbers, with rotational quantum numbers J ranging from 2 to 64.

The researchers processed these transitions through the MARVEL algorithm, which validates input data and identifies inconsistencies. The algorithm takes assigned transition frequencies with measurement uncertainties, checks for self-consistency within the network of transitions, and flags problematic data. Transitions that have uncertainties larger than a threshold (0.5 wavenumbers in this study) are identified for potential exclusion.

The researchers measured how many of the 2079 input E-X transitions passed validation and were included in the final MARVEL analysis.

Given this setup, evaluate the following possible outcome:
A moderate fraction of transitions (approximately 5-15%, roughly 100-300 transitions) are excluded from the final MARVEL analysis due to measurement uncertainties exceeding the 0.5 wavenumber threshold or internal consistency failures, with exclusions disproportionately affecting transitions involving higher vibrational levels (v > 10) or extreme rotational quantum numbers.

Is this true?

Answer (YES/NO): NO